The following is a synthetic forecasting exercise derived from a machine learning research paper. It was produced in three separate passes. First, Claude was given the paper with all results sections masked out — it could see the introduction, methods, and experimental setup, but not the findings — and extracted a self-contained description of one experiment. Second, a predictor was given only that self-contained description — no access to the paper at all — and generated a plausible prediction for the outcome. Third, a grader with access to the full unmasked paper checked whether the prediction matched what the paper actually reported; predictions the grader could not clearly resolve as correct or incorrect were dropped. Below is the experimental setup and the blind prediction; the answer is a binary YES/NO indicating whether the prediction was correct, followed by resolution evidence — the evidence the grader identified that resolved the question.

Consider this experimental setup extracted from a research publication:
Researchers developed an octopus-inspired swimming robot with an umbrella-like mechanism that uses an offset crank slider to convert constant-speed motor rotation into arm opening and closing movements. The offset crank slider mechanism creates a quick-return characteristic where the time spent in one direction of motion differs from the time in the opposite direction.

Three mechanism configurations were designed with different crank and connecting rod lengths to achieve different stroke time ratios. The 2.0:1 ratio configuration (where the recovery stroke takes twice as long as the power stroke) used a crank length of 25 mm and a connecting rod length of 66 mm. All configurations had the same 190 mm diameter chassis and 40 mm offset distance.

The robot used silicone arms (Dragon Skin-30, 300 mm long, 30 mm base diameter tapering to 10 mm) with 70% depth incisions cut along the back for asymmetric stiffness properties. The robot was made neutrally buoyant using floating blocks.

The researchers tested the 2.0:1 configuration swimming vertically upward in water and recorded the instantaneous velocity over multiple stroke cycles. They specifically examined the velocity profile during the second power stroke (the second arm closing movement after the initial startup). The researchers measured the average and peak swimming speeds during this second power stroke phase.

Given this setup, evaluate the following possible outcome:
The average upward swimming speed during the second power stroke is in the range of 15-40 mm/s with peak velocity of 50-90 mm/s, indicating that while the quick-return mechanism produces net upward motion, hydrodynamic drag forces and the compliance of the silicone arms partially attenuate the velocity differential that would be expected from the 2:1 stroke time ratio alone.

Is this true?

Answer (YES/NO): NO